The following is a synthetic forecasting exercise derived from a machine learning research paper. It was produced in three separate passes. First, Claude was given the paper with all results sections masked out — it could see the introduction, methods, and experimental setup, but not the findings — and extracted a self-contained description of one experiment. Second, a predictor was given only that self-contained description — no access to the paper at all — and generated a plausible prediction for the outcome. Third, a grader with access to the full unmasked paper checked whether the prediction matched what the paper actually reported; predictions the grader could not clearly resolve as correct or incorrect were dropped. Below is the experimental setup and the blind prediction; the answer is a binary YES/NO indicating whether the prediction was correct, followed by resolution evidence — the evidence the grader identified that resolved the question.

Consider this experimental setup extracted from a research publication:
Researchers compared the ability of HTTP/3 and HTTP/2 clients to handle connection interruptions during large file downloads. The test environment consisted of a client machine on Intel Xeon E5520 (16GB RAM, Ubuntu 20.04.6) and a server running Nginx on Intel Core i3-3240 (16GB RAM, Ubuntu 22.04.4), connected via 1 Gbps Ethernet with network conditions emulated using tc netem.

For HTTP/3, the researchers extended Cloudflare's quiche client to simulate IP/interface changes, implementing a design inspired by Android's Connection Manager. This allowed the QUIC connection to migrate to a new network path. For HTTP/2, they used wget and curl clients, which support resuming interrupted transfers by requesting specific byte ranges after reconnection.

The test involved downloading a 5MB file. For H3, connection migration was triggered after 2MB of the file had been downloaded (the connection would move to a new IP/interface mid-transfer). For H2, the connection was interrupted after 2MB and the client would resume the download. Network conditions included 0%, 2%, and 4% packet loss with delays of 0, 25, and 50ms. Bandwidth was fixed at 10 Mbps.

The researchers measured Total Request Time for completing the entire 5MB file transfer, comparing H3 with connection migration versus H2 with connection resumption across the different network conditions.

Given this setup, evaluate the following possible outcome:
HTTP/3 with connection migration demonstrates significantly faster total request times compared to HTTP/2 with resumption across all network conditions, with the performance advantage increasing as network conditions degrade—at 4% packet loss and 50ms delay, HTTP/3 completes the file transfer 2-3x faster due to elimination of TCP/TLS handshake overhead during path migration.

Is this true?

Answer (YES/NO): NO